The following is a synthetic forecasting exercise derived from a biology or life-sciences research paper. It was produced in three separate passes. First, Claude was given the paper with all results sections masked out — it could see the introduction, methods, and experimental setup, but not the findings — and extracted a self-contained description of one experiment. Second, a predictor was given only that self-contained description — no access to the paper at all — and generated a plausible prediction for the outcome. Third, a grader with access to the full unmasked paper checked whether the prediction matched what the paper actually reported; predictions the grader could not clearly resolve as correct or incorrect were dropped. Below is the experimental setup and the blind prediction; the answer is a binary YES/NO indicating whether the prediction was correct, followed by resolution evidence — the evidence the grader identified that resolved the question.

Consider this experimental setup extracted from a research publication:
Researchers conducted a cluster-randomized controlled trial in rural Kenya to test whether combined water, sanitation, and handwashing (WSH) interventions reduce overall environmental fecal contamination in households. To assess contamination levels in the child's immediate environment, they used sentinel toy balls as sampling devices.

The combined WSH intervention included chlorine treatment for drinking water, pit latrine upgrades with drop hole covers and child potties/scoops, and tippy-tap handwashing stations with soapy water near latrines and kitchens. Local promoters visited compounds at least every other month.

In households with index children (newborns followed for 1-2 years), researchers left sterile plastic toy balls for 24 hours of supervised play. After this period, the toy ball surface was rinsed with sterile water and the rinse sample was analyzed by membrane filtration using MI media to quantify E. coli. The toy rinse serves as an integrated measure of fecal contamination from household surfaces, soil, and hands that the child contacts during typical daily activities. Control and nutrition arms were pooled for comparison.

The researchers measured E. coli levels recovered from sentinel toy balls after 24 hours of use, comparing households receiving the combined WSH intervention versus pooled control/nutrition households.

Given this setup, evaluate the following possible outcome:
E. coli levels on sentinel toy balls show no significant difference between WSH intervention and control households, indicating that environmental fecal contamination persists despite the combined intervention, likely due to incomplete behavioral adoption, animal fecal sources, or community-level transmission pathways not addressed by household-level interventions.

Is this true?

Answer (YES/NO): YES